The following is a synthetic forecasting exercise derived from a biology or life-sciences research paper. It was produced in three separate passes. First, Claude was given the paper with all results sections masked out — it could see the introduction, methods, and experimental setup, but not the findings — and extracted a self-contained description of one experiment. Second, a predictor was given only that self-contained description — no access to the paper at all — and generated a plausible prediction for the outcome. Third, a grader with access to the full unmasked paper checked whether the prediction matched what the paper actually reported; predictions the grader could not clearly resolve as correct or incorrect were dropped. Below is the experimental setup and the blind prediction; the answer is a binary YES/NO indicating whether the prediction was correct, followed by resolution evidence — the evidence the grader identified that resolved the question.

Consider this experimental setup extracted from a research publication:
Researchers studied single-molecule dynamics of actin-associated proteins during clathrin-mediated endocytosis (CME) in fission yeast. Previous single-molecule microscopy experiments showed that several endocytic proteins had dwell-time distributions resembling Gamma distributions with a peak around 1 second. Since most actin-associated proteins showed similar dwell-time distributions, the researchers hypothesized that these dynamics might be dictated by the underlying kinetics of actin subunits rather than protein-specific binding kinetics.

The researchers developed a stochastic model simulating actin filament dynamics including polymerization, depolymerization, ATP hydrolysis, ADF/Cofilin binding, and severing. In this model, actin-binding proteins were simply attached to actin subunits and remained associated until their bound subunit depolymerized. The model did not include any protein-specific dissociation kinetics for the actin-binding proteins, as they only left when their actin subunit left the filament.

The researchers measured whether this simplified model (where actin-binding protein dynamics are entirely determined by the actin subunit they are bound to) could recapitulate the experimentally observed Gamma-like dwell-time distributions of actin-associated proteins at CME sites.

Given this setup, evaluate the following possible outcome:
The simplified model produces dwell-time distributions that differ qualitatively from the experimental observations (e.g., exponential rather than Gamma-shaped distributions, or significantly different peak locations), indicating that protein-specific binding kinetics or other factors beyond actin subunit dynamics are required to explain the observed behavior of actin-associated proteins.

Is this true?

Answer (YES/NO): NO